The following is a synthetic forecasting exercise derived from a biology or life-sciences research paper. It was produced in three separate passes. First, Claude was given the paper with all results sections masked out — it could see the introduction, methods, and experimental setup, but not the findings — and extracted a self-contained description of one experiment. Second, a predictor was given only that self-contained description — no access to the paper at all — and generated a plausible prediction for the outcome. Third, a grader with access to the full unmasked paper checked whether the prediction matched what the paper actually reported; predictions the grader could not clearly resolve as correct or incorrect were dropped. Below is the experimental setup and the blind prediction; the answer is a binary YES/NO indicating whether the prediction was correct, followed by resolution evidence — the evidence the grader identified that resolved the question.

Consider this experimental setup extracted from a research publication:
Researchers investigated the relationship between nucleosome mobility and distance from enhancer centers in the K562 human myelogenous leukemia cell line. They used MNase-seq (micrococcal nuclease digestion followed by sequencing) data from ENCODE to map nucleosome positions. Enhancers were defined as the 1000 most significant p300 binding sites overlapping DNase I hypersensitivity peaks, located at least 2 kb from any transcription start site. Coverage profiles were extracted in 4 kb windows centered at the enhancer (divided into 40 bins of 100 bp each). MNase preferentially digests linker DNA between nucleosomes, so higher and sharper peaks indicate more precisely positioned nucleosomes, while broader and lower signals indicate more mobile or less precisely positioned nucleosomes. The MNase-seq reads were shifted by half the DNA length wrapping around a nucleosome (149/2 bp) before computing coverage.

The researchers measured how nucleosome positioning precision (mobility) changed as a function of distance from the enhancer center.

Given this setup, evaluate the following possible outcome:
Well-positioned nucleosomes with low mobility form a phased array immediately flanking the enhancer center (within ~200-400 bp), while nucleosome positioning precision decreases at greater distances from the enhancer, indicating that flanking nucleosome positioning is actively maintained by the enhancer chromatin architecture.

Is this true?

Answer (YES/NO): YES